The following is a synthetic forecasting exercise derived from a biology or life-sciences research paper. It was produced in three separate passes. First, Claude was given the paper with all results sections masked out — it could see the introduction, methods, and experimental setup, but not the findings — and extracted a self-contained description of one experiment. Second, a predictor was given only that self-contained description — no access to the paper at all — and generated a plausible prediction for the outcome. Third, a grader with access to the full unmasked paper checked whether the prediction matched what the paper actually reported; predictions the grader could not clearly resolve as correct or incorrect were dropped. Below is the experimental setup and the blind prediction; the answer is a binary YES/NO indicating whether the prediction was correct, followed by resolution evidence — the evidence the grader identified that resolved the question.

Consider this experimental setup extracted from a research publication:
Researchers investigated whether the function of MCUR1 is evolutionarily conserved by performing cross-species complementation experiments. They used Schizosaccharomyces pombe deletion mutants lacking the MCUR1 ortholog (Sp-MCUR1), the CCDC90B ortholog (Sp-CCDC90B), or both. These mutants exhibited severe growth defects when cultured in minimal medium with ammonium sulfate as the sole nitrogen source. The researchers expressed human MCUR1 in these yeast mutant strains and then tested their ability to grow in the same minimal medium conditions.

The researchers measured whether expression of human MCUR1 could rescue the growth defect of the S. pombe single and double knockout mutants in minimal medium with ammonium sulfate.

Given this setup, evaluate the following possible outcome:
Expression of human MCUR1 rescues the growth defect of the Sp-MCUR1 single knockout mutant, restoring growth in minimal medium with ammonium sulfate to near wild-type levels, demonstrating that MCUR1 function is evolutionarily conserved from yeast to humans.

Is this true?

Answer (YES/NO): YES